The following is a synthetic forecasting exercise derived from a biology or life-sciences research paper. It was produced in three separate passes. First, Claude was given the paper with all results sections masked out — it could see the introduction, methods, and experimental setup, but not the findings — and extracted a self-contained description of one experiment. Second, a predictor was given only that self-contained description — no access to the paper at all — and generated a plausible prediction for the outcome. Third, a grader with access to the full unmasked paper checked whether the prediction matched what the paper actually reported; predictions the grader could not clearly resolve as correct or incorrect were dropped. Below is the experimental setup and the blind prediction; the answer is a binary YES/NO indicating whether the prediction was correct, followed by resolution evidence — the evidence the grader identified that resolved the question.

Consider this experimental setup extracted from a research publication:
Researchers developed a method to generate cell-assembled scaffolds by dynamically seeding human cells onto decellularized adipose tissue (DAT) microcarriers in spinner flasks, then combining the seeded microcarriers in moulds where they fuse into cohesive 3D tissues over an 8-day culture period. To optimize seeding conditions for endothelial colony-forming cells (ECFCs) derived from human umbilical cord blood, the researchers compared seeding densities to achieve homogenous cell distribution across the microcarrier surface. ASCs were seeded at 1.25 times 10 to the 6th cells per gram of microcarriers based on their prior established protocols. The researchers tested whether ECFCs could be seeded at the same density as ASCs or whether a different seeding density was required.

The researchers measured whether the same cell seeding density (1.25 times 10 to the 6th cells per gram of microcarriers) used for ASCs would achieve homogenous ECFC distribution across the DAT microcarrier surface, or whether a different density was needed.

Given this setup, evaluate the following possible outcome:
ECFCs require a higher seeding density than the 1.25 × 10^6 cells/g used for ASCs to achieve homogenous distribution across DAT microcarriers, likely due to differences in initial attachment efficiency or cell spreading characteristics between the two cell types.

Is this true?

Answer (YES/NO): YES